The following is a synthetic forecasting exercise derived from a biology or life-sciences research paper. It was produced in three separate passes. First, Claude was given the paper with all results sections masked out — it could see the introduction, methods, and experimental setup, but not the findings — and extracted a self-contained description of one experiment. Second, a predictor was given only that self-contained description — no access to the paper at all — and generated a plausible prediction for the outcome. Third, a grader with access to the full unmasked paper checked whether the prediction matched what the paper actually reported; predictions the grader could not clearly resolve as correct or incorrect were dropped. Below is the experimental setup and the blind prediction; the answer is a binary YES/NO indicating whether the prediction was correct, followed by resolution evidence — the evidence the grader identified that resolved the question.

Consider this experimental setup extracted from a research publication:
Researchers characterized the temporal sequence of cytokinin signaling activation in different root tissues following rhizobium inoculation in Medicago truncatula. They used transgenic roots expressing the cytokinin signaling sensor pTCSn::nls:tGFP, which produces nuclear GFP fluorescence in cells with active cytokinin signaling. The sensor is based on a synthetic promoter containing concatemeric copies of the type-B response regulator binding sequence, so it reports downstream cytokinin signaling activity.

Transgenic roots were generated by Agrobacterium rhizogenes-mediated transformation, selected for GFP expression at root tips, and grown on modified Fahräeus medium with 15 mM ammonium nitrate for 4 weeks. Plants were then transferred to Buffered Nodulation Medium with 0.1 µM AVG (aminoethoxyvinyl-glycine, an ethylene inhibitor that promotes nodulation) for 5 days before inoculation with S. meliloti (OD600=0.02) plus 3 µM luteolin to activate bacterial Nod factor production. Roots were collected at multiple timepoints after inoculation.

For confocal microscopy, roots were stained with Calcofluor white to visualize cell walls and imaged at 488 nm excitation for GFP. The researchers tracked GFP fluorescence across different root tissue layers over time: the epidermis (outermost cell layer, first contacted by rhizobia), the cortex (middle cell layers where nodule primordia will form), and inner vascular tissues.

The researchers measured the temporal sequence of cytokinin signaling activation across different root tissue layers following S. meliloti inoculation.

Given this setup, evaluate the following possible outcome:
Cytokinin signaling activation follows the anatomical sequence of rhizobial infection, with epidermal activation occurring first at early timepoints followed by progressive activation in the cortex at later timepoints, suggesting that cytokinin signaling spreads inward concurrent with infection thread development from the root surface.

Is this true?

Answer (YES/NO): YES